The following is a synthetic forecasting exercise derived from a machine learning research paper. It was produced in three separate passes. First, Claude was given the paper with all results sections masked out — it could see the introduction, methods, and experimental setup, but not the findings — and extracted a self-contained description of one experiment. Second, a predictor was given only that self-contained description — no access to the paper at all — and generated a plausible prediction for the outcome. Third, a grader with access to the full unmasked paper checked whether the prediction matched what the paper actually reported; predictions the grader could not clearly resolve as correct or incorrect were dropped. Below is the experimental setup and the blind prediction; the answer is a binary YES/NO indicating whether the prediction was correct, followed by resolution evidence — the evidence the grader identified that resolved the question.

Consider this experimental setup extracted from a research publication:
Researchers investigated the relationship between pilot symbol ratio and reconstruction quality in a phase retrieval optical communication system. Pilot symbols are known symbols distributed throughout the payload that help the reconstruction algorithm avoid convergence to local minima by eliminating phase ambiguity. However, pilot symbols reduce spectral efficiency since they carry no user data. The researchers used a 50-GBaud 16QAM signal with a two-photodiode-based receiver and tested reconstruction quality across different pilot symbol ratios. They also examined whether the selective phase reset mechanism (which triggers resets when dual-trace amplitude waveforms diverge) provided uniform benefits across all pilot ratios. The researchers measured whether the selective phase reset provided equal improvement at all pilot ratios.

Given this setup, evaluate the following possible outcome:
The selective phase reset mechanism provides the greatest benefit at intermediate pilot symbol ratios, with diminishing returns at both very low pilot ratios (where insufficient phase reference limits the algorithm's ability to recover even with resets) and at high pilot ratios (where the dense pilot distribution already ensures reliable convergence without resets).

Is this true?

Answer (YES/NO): NO